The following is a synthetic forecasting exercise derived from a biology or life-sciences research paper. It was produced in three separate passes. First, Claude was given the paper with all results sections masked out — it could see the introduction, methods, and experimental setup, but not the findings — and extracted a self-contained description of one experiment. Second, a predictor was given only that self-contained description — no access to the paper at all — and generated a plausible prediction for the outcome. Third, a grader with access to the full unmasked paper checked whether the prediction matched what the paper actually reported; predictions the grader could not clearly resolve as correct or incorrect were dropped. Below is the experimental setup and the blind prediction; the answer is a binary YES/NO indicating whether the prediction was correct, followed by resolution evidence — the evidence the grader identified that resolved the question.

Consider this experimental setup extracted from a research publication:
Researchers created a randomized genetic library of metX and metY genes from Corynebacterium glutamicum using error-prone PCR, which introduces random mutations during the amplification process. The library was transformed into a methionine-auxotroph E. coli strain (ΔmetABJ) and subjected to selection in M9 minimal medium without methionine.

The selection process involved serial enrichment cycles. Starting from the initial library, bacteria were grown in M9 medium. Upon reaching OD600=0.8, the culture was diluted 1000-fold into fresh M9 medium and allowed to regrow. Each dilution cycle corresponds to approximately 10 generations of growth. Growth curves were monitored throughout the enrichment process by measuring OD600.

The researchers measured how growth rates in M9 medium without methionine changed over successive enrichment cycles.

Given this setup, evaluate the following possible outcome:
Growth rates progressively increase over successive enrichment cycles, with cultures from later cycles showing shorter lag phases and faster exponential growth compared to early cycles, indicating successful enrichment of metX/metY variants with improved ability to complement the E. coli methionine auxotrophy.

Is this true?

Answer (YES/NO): YES